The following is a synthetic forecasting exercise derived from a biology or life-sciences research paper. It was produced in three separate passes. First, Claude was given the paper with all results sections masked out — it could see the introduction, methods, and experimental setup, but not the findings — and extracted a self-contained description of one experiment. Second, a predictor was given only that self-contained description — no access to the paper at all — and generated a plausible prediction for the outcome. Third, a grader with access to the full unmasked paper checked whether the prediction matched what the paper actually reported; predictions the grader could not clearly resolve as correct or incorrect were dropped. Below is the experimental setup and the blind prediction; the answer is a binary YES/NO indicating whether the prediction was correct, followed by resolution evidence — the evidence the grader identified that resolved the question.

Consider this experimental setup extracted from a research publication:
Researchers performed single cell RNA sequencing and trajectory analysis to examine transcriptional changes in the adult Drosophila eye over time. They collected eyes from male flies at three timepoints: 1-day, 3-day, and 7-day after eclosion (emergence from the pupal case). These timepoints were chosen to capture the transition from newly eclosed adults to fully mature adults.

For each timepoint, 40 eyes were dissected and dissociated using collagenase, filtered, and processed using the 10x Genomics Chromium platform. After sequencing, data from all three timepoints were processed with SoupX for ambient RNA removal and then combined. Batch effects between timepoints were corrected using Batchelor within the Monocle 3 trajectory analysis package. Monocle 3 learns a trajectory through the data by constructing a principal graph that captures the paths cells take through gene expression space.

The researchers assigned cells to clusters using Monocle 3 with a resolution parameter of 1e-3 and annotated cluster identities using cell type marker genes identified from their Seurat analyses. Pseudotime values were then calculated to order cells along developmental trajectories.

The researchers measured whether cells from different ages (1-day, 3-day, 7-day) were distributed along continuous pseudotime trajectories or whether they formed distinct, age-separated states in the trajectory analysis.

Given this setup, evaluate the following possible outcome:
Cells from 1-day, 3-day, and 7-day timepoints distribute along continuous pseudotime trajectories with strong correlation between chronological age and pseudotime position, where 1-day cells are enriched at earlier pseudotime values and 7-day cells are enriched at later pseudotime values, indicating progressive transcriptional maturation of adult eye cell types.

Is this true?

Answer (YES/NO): NO